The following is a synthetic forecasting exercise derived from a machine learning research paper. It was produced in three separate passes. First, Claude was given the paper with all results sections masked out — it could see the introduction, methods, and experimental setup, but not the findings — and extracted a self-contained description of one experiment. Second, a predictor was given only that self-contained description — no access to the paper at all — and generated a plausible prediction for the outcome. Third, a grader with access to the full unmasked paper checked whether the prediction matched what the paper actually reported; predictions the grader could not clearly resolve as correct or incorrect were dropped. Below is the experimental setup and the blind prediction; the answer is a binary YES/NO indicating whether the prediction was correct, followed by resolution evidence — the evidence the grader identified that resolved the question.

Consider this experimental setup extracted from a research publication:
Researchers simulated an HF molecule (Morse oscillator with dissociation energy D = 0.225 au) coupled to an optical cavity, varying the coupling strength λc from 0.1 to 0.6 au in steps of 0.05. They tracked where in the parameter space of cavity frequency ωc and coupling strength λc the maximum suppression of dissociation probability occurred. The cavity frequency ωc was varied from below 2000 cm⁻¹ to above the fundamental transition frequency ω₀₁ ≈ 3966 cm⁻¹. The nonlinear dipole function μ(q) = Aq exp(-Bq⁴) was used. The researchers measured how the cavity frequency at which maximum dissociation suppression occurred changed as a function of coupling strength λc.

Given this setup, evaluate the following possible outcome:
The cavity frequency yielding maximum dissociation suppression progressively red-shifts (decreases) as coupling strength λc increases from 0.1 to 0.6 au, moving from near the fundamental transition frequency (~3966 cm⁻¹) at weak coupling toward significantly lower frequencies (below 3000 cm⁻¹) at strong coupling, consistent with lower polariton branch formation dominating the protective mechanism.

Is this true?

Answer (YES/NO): NO